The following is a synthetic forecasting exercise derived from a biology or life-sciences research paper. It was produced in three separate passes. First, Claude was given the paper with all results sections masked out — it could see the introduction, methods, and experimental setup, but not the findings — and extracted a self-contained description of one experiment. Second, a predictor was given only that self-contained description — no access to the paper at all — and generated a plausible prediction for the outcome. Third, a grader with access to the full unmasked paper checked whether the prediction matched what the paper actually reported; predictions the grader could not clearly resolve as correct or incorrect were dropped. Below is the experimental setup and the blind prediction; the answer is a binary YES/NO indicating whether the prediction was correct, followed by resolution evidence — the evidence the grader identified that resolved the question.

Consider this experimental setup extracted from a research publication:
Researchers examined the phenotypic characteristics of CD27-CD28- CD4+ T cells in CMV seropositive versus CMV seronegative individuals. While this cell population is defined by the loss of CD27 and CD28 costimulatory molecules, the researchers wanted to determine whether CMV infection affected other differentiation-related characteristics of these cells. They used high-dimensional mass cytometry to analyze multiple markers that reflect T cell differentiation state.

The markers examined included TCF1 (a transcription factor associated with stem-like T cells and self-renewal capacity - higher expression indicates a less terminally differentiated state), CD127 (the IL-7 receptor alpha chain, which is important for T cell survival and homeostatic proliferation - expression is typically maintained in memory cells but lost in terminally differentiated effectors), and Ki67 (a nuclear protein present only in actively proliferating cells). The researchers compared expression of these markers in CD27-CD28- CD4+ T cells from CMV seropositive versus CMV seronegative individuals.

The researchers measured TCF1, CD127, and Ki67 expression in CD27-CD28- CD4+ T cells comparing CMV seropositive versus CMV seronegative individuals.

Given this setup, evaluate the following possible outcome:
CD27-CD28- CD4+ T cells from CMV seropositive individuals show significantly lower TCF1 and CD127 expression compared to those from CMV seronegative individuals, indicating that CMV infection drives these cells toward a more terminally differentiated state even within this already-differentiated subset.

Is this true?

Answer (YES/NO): YES